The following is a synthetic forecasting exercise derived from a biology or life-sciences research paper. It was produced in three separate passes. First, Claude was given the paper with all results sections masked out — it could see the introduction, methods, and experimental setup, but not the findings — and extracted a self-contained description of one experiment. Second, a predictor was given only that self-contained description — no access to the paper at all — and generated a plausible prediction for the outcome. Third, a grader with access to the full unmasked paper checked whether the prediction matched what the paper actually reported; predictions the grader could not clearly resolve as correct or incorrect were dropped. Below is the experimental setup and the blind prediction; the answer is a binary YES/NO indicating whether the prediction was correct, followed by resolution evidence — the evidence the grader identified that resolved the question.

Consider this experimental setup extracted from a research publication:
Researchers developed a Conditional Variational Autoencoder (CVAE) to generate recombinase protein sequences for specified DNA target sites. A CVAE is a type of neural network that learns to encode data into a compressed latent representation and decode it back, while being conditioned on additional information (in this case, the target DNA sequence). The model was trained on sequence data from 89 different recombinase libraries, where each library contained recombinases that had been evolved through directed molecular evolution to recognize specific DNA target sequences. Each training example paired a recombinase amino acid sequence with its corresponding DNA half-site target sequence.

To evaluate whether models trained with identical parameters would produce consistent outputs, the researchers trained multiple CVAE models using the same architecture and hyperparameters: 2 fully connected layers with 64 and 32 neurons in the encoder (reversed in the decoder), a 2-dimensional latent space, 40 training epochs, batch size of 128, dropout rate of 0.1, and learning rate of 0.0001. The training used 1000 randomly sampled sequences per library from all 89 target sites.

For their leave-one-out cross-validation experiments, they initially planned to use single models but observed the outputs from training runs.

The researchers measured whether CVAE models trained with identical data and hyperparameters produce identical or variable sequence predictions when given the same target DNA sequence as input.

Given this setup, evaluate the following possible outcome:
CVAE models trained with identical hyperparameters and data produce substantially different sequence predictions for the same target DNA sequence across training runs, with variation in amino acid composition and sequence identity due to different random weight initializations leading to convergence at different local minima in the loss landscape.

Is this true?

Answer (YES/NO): NO